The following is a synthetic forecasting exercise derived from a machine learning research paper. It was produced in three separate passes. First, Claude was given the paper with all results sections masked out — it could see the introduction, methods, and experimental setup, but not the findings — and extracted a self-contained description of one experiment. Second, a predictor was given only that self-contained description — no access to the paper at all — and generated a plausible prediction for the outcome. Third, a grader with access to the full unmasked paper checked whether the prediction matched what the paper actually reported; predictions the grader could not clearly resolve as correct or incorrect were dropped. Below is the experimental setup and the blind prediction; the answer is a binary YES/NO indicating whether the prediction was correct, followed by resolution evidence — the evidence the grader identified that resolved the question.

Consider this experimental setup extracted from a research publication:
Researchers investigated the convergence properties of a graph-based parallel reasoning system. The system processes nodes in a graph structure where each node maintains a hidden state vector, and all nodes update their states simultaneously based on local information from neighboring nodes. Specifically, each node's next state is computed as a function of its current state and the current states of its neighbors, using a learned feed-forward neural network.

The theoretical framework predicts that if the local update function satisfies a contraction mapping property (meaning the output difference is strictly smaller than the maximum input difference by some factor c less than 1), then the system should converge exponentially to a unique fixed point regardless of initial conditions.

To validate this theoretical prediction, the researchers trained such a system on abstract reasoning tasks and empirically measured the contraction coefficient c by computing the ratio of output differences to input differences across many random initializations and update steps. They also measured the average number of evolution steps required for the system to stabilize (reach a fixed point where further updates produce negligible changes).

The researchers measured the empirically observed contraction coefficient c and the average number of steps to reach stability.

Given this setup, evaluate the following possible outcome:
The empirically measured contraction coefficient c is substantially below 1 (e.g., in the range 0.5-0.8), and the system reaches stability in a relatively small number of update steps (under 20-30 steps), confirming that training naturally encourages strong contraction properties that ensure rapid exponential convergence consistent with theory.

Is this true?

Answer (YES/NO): YES